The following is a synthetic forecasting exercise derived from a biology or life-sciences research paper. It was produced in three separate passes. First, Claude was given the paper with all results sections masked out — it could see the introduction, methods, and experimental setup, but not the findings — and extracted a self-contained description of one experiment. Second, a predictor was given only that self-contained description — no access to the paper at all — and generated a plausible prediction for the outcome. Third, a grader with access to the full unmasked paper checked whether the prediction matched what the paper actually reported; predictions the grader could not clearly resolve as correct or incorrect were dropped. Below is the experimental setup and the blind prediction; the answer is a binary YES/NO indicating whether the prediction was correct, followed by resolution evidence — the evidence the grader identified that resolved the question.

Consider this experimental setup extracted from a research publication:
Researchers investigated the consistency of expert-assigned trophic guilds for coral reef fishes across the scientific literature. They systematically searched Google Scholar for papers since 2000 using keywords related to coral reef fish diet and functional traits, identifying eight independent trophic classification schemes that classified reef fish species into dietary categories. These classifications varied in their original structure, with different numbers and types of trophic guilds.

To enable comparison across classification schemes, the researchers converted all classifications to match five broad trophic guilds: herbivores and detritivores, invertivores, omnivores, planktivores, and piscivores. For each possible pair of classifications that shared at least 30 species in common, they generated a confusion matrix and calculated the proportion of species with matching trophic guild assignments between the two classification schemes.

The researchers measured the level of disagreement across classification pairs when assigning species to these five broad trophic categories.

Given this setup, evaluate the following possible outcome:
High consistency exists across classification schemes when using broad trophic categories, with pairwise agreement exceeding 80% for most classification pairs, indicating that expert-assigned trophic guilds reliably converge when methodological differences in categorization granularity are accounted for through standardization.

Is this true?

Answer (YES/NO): NO